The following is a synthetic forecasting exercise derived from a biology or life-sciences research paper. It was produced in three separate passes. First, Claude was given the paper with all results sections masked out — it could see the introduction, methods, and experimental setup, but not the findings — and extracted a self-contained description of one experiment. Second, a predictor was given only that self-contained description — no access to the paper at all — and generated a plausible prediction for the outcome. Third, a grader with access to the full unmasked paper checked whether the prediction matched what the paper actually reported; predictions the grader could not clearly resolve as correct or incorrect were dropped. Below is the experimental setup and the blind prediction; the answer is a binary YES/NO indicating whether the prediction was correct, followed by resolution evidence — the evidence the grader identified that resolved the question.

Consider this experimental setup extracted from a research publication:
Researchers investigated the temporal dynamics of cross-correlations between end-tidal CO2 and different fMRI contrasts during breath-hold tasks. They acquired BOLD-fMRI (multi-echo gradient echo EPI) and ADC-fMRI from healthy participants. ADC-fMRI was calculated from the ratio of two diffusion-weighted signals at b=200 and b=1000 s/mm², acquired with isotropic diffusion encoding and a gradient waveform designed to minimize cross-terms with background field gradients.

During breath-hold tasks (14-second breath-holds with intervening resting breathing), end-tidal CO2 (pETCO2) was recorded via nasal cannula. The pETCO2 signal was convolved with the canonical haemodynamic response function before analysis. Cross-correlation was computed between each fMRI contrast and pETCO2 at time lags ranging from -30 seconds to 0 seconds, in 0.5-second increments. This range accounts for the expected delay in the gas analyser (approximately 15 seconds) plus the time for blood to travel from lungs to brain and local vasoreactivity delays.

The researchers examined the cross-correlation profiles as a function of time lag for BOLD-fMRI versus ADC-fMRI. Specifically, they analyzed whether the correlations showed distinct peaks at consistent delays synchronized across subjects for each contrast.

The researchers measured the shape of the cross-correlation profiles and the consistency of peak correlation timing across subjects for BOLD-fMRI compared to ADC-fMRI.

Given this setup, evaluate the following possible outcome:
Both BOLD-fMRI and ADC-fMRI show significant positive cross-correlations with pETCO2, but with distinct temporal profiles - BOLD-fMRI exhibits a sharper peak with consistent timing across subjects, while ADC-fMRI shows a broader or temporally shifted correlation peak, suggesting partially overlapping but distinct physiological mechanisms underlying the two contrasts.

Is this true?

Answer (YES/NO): NO